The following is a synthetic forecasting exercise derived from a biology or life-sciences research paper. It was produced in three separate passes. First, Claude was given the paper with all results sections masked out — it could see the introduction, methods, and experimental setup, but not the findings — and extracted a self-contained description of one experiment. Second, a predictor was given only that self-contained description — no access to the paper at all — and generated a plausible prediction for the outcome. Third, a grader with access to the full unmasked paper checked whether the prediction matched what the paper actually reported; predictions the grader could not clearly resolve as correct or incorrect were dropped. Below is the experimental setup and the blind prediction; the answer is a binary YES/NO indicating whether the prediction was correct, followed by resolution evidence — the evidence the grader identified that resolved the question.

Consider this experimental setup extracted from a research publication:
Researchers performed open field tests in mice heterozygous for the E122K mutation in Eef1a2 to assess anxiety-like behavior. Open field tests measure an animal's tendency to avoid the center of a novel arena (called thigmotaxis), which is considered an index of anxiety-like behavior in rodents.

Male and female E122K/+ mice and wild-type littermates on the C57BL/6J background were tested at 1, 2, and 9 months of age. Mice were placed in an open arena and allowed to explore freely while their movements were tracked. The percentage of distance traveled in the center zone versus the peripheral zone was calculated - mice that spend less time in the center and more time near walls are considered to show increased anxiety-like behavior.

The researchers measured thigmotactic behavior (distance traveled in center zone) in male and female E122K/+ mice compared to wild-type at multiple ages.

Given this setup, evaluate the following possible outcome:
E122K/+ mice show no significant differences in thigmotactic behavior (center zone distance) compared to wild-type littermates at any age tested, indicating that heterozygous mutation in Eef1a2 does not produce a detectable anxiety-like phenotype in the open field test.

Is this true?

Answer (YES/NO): NO